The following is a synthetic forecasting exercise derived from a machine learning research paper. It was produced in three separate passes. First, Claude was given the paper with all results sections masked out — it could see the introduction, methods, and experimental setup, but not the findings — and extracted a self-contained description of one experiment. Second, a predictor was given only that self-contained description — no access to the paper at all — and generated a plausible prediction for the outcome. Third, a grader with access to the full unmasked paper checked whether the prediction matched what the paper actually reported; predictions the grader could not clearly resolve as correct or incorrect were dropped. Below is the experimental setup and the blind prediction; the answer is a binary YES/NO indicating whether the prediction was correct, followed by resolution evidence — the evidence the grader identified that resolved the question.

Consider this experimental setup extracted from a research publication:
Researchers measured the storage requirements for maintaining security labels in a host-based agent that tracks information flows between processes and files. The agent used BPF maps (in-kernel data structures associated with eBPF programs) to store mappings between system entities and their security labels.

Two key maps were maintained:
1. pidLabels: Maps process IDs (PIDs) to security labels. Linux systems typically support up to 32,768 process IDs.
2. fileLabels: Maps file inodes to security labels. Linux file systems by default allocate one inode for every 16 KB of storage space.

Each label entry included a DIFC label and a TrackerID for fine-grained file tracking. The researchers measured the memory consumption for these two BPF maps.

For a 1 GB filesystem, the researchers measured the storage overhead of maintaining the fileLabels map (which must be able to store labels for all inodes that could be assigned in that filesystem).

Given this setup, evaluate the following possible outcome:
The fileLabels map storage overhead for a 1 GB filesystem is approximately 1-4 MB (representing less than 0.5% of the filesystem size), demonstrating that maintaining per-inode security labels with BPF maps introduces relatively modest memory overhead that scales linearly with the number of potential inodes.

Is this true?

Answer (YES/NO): YES